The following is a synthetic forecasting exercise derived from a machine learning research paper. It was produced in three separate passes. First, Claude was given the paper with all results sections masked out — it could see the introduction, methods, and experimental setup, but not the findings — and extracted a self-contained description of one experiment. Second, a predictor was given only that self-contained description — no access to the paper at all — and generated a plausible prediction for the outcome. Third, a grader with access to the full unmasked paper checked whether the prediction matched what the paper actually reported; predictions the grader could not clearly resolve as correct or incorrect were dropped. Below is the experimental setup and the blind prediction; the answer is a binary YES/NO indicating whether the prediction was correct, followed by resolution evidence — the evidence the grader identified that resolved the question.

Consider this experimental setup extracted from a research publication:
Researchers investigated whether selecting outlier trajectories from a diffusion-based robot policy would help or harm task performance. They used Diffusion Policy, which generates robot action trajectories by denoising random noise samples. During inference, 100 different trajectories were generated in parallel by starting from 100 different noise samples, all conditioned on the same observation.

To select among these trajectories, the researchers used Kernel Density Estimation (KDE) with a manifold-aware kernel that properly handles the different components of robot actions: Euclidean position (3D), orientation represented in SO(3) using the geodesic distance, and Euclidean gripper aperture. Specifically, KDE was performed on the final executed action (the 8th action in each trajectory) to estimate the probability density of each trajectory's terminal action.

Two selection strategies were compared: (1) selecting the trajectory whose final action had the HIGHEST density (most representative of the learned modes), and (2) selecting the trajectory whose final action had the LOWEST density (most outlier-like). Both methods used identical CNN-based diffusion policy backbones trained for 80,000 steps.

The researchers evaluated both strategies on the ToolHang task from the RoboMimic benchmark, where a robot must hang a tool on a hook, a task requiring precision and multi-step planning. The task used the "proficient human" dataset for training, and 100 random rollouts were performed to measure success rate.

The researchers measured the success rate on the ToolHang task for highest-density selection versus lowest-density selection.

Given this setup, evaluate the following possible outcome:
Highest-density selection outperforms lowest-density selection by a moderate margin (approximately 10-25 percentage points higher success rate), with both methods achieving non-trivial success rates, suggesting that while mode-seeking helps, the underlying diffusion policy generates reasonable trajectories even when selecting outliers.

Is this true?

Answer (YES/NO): NO